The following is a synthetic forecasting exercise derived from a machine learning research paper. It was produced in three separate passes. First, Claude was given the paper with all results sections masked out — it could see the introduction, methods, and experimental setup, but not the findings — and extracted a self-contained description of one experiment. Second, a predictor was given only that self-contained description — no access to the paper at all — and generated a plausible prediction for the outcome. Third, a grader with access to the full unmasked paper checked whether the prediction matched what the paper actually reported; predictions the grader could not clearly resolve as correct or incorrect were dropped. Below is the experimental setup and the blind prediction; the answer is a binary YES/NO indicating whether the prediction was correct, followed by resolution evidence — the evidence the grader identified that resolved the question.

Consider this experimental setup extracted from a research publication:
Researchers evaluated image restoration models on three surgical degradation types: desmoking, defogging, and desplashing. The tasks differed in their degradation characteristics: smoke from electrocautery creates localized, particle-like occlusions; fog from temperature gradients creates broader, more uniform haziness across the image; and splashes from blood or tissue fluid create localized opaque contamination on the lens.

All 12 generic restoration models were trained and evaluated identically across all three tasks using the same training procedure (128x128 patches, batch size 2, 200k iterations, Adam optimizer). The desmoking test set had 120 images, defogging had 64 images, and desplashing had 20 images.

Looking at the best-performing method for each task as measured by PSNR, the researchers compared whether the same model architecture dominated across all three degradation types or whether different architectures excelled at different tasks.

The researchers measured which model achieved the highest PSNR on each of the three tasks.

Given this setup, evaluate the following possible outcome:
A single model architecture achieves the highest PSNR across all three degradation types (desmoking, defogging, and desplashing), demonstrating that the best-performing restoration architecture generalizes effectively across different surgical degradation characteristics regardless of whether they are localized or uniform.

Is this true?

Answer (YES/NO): NO